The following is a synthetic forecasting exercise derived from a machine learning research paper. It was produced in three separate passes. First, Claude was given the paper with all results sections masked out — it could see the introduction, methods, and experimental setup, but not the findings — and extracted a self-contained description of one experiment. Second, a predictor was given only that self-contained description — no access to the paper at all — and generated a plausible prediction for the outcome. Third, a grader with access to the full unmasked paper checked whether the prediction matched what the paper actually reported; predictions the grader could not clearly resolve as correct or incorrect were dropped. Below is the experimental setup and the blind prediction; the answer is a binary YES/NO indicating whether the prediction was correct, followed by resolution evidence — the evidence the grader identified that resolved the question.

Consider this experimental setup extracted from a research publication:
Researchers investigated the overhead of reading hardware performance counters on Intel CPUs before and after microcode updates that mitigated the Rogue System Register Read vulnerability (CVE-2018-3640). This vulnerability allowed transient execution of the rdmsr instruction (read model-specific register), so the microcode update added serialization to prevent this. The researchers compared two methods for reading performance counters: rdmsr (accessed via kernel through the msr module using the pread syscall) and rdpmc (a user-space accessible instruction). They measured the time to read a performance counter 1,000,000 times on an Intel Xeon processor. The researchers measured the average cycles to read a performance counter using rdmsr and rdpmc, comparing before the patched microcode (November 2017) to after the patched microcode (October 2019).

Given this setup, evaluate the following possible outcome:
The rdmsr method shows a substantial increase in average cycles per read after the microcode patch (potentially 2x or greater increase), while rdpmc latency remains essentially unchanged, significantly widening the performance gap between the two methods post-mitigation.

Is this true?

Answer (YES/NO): NO